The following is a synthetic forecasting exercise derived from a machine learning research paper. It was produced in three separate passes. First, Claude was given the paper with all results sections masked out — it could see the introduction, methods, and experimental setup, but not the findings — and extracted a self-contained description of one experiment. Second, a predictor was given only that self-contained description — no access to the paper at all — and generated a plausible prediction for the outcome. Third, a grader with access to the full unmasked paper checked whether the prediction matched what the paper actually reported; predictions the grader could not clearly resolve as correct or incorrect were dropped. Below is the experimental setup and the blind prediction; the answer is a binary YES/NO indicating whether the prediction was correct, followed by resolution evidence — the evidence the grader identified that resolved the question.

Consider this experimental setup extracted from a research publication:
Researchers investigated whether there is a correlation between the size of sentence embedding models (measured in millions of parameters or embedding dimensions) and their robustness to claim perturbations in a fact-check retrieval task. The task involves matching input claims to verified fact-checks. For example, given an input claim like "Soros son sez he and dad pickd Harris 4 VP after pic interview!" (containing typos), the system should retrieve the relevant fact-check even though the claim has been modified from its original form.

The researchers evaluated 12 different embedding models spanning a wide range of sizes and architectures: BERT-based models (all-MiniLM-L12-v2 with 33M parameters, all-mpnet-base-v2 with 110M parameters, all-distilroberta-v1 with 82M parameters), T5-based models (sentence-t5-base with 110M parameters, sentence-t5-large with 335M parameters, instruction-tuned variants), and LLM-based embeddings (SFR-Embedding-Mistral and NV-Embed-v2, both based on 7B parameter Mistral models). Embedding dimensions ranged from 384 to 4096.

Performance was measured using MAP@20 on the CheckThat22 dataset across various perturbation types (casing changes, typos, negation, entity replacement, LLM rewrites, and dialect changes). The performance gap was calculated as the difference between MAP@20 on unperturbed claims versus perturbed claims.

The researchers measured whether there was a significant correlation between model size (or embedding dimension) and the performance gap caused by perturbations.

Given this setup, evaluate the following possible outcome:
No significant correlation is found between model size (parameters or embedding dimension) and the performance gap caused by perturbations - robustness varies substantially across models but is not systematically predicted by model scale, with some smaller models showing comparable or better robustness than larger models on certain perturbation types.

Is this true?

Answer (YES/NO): YES